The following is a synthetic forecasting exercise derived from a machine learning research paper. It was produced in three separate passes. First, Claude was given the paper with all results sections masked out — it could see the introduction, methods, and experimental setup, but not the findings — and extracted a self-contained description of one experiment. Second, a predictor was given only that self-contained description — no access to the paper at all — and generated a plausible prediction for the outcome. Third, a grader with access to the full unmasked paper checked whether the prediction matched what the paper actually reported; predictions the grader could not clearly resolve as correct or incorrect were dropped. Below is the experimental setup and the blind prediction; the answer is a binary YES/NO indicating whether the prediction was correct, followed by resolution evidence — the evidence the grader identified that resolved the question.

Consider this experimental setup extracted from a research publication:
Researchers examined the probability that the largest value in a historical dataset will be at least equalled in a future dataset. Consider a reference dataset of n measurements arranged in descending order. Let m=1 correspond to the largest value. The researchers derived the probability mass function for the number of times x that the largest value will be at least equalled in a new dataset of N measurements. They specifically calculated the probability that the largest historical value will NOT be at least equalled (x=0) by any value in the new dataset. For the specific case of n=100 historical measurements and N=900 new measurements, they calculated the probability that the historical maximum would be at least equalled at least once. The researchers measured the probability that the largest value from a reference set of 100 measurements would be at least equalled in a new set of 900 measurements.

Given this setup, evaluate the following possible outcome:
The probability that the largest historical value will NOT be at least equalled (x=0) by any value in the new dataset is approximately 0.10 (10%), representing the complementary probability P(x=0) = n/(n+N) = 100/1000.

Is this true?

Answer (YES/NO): YES